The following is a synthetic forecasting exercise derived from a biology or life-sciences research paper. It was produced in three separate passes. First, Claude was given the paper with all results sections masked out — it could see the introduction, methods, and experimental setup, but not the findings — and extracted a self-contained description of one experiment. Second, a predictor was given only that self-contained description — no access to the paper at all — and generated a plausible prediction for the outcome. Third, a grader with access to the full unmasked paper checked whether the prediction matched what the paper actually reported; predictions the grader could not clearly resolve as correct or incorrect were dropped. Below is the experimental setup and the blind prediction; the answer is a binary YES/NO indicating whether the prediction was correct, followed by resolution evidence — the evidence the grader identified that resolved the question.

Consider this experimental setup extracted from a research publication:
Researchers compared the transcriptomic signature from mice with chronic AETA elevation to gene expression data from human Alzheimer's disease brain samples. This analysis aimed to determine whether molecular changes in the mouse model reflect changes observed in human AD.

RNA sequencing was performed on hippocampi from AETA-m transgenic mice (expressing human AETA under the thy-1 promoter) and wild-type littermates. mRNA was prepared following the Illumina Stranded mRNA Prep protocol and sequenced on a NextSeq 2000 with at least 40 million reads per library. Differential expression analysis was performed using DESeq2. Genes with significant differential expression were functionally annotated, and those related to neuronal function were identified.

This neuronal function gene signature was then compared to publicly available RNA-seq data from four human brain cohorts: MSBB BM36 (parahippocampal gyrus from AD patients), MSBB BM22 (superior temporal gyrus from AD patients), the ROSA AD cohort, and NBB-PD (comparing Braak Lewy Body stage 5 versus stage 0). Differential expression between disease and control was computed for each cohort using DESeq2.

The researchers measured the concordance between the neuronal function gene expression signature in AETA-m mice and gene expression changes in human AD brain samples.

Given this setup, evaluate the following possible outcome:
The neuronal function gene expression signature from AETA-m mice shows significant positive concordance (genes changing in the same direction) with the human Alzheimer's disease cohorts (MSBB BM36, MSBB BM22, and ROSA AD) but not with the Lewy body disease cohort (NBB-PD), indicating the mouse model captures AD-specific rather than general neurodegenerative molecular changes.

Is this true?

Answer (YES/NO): YES